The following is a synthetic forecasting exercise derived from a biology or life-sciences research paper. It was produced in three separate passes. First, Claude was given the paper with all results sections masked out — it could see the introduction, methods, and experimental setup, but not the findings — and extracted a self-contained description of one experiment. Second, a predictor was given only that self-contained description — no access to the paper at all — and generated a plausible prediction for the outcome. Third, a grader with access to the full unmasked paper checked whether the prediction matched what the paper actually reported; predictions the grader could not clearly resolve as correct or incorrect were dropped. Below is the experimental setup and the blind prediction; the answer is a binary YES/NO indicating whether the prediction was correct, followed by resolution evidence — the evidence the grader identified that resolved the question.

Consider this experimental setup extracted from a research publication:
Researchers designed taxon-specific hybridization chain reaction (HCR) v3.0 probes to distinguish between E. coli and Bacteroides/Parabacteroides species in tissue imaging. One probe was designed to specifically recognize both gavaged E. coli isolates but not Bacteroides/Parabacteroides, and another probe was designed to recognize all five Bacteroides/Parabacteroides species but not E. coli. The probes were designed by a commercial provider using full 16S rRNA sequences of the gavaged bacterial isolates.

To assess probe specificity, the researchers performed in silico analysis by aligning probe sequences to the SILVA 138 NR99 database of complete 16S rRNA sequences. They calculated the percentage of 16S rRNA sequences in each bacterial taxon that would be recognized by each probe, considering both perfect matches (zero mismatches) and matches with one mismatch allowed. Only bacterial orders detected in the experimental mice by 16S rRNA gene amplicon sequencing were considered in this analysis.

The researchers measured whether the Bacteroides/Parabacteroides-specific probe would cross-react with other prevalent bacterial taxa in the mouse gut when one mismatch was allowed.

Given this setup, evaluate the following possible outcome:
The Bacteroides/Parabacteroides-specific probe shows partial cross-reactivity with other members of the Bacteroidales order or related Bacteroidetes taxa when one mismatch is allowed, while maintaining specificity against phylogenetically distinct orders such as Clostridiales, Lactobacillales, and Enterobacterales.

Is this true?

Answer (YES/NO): YES